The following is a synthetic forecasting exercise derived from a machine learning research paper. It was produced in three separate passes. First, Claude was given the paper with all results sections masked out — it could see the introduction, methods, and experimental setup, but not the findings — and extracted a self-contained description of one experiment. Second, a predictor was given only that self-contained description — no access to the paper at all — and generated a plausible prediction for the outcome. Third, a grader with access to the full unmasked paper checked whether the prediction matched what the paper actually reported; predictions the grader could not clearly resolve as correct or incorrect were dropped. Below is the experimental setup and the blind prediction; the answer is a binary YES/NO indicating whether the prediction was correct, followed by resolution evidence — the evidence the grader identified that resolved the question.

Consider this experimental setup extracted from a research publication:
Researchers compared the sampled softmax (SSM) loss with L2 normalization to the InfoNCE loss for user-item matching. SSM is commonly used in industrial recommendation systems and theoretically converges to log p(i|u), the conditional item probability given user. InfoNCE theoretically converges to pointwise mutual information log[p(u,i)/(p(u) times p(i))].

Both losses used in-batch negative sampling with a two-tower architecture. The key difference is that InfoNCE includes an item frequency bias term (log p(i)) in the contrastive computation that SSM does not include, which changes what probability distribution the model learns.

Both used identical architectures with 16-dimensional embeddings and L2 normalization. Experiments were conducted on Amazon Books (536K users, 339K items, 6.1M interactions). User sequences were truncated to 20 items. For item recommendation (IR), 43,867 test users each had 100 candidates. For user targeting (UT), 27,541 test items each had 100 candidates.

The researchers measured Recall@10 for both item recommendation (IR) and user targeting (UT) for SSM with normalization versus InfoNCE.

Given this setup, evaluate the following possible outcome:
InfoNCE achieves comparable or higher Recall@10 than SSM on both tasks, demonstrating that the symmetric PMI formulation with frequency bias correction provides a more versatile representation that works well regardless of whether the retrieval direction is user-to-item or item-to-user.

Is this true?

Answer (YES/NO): NO